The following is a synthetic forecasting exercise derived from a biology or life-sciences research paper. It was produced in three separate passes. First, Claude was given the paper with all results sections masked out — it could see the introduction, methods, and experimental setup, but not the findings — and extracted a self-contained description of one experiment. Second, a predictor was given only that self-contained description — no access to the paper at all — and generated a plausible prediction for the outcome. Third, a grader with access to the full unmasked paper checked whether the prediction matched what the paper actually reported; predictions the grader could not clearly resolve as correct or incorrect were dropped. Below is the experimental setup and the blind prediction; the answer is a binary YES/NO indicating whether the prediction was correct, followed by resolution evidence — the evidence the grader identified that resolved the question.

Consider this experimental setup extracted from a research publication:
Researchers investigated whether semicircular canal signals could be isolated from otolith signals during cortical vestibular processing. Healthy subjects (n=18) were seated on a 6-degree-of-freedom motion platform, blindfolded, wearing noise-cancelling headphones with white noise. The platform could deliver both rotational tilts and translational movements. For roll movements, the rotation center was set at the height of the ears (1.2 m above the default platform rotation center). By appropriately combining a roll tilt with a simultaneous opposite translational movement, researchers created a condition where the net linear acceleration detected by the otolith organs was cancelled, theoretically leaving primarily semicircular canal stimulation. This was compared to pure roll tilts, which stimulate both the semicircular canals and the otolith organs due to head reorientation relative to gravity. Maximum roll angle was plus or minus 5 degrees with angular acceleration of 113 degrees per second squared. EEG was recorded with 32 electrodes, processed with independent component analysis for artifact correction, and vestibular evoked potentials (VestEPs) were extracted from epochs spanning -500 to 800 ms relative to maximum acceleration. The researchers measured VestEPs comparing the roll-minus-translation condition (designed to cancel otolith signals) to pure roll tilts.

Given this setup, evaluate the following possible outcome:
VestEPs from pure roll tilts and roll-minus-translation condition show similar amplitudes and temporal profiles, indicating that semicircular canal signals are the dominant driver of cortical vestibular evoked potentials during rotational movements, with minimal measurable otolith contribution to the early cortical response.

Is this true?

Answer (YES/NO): NO